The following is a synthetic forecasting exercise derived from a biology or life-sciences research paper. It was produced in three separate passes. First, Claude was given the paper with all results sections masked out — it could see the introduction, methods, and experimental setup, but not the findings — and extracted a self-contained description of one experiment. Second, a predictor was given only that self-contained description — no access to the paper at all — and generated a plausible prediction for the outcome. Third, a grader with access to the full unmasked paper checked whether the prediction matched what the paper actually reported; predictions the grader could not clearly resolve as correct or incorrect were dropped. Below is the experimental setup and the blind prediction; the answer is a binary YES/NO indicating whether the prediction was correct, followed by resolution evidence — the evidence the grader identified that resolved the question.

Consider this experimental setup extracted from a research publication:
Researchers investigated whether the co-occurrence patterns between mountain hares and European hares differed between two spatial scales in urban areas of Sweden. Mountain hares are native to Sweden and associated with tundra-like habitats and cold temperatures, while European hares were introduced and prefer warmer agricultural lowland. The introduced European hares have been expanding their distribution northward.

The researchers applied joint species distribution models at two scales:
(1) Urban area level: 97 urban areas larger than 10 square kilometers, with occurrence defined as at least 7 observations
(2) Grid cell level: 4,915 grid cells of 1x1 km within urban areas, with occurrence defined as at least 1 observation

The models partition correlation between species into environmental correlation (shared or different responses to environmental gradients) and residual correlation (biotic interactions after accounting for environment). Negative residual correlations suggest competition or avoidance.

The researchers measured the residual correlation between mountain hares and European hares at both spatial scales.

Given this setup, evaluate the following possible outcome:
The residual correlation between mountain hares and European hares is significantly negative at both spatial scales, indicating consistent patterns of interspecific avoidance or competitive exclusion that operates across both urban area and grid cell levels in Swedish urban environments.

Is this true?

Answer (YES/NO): NO